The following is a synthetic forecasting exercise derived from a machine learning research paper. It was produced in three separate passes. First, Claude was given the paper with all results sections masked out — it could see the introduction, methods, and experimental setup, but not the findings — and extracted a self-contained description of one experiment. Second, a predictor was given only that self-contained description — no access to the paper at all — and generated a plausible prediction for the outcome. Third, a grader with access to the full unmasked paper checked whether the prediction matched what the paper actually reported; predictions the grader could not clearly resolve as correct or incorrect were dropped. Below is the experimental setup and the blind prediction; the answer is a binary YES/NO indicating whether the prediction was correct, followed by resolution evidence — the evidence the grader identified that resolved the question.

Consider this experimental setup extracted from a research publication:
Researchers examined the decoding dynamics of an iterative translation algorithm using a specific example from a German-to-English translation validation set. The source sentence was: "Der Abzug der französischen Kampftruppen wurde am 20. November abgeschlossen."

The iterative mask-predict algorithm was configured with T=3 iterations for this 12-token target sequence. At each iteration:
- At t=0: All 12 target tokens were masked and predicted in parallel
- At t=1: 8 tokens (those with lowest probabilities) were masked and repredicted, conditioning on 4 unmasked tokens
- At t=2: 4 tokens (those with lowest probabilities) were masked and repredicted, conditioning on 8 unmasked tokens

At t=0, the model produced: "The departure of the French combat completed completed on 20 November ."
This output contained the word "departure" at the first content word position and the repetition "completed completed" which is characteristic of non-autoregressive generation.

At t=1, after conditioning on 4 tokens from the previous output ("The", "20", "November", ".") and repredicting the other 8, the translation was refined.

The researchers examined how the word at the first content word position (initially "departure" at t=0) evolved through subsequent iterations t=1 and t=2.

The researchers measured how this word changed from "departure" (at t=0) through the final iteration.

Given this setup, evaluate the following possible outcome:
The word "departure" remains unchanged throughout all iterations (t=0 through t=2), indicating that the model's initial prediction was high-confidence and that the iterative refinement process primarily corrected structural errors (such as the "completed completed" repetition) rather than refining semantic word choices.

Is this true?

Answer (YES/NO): NO